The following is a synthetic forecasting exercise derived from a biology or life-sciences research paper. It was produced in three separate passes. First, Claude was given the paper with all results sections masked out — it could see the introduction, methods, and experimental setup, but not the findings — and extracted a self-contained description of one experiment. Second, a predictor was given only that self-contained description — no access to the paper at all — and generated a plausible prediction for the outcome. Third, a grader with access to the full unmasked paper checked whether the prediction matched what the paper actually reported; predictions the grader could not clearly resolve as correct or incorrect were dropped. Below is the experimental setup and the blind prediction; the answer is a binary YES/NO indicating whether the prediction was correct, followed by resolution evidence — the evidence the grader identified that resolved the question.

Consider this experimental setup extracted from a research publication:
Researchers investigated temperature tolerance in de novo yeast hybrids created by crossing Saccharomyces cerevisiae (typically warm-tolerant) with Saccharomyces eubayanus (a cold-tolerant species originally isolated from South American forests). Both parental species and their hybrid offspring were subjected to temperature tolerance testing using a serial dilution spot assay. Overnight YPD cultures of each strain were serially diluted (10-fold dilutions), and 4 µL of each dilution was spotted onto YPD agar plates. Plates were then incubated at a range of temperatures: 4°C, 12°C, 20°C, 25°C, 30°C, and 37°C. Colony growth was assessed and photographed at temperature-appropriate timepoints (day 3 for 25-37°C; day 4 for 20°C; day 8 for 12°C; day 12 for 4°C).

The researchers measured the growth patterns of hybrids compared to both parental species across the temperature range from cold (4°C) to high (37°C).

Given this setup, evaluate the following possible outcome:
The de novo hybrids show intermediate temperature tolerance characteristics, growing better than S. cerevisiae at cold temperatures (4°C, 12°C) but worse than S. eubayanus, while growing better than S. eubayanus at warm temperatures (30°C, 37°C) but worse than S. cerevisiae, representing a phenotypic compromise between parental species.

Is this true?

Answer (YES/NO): NO